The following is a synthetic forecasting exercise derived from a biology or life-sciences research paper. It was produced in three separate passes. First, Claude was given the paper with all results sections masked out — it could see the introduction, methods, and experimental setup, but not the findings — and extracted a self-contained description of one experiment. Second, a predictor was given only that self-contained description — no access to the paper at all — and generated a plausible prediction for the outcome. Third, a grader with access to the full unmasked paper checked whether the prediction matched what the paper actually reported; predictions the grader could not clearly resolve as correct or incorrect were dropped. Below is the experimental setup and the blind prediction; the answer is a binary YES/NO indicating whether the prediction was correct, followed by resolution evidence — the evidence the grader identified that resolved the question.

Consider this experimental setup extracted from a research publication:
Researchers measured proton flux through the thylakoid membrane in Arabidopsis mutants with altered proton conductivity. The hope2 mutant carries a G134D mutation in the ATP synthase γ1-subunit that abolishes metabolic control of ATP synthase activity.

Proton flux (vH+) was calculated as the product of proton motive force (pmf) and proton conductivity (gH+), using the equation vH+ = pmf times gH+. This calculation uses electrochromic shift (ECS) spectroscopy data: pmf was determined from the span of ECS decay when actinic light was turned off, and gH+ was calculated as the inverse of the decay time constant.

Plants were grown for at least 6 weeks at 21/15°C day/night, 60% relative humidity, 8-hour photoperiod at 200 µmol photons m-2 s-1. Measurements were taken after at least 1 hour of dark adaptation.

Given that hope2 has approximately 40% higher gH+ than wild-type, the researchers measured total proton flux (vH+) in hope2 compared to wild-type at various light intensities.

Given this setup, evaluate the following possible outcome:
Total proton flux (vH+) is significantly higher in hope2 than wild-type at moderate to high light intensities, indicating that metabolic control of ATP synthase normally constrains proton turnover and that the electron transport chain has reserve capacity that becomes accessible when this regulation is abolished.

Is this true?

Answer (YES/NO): YES